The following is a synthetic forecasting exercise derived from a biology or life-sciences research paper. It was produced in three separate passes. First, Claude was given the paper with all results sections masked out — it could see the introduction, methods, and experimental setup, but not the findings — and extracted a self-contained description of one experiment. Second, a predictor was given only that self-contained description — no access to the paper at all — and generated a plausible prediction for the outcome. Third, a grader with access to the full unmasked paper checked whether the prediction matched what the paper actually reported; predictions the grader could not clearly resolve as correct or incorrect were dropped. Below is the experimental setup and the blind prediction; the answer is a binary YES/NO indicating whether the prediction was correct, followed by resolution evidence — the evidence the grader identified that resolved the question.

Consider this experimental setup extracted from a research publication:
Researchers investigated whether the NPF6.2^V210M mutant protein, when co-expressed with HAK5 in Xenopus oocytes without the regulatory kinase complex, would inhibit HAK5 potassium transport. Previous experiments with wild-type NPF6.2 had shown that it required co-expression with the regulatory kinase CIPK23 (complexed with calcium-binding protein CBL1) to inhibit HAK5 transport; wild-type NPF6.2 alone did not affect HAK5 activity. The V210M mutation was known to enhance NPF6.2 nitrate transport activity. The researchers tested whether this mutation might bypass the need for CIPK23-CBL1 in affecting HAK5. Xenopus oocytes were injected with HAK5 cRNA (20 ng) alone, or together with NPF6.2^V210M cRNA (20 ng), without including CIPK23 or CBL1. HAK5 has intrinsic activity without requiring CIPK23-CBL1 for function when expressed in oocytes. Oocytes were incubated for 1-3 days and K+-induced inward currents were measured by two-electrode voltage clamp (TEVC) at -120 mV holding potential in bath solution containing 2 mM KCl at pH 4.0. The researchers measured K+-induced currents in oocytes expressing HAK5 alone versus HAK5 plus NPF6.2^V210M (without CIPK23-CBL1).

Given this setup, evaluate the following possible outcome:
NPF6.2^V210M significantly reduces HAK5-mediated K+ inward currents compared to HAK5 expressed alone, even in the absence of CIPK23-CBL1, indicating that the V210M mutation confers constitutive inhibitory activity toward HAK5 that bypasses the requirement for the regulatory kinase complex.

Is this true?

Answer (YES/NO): YES